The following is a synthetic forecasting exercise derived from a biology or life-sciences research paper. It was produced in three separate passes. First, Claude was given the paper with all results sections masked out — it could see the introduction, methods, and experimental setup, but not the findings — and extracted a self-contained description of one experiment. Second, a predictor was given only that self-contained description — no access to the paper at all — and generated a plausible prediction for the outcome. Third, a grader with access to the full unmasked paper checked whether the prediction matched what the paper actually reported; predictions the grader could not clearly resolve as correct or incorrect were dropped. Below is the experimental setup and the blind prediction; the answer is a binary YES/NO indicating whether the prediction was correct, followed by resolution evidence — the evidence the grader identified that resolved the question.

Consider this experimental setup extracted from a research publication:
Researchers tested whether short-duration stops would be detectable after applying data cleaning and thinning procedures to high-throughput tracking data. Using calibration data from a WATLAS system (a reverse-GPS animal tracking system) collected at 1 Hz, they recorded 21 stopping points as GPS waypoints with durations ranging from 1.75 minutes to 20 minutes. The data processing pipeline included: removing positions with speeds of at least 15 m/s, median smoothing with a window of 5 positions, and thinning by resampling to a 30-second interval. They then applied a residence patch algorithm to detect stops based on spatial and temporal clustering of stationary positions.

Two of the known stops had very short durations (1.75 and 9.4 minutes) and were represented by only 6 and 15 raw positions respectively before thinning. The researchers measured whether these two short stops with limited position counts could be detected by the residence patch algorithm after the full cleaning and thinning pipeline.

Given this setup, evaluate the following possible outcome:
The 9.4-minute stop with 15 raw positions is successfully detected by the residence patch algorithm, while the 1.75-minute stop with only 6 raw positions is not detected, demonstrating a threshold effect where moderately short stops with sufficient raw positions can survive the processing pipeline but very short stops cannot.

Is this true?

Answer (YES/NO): NO